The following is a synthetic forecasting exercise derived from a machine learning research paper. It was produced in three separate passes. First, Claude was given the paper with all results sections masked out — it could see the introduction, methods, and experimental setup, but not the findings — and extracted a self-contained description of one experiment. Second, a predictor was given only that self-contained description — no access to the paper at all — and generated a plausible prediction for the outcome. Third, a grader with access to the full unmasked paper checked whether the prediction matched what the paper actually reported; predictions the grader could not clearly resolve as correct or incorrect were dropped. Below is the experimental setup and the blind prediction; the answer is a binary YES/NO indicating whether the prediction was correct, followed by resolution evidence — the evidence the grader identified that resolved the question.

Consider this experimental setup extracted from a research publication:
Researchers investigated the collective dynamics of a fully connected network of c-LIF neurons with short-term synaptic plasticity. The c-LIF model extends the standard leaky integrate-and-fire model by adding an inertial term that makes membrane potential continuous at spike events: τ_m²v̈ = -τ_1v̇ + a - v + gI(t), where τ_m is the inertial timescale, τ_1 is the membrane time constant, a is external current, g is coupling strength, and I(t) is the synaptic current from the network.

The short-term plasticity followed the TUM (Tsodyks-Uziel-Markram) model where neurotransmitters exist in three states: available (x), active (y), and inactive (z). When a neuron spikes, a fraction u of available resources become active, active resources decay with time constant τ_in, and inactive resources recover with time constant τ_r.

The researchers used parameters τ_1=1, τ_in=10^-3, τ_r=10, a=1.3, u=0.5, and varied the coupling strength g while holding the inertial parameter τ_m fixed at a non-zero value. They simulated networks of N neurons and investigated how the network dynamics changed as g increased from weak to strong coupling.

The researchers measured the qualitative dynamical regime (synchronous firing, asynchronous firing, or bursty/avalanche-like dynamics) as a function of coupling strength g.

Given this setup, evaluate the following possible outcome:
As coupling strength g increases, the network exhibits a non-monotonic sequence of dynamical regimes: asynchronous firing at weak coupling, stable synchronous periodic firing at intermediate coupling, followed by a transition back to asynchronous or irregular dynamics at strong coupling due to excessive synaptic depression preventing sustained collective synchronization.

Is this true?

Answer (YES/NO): NO